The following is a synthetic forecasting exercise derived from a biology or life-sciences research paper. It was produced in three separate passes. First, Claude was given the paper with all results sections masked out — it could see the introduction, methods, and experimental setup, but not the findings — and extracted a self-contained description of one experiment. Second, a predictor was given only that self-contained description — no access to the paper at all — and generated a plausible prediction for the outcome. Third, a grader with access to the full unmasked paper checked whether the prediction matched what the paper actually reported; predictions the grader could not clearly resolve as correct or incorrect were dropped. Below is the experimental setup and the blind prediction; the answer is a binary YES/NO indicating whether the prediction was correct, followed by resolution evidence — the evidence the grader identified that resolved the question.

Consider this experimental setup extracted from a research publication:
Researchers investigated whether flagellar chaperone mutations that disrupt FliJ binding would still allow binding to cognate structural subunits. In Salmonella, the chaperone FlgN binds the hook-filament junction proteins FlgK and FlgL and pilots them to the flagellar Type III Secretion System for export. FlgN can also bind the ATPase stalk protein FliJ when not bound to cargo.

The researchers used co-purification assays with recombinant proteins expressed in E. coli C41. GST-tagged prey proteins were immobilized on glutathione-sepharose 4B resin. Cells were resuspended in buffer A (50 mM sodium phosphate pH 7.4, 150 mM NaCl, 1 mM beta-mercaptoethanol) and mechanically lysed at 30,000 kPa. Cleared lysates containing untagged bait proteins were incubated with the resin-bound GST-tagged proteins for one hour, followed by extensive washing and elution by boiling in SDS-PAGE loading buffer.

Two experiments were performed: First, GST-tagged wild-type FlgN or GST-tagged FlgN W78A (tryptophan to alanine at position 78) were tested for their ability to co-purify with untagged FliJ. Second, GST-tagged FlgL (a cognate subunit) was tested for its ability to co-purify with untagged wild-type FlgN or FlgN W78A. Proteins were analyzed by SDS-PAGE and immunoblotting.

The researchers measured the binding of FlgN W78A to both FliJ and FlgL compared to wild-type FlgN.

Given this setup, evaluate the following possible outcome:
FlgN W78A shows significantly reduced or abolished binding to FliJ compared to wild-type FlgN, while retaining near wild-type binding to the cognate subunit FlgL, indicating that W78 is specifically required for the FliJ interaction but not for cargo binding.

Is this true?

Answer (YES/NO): YES